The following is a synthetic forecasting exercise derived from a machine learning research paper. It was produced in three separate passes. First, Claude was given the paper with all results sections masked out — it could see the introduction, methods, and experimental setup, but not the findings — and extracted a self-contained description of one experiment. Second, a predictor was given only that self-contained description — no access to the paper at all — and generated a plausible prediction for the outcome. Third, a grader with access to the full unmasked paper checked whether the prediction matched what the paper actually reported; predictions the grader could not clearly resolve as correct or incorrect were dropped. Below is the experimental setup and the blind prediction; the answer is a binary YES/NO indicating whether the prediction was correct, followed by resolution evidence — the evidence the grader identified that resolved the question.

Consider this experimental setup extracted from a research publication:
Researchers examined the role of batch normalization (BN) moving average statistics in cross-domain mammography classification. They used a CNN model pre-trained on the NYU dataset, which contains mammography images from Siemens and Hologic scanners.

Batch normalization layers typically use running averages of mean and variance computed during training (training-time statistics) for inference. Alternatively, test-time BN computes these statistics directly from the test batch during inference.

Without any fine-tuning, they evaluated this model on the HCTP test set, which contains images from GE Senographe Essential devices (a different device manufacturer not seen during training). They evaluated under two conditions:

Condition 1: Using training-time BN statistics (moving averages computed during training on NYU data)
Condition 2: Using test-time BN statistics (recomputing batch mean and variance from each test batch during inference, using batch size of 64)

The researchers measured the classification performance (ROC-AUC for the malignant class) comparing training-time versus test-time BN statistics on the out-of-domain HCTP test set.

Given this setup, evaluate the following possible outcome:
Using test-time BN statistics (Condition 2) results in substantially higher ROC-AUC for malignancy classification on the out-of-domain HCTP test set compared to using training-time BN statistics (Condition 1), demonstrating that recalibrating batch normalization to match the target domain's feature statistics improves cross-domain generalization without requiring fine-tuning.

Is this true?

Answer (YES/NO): NO